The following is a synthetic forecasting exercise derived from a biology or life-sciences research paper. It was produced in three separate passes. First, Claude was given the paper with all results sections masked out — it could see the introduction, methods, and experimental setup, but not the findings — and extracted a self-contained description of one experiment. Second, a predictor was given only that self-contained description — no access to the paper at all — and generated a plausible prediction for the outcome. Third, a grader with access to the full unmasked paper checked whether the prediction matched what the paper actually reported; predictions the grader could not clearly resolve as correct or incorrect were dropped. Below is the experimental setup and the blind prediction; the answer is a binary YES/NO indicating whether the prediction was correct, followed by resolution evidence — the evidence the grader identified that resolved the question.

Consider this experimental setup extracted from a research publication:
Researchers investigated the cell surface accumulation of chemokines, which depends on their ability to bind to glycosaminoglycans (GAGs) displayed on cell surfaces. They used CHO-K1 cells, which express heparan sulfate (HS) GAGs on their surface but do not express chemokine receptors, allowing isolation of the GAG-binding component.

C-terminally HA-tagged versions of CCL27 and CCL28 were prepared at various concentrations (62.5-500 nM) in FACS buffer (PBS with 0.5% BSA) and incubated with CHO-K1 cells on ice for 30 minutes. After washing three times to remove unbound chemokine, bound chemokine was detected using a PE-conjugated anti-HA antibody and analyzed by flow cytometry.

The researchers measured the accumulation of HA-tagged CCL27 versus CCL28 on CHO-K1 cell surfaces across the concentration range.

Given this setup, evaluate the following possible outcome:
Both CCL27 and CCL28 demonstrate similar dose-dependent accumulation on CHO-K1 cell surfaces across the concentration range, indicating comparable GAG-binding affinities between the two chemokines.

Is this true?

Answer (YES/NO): NO